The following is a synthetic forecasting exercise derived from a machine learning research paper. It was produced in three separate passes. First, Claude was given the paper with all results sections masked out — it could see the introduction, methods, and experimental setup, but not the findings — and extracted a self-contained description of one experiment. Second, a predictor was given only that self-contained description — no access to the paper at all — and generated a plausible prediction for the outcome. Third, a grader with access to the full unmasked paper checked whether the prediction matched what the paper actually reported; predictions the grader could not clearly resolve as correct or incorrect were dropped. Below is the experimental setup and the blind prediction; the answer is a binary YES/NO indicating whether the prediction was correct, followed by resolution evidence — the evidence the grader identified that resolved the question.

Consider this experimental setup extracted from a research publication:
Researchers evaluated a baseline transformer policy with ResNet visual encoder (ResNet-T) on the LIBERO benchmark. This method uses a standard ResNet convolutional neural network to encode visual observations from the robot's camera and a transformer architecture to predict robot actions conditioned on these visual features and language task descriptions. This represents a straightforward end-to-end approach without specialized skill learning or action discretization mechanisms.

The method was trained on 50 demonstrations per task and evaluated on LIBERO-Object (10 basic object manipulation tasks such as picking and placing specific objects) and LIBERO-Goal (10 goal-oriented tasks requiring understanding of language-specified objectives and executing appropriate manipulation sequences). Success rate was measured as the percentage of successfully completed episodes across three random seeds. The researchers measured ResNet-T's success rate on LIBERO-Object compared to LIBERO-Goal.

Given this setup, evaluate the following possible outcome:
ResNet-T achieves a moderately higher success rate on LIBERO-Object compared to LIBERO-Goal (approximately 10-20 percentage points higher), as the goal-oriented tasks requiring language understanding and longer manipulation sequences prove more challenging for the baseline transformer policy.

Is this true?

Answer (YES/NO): NO